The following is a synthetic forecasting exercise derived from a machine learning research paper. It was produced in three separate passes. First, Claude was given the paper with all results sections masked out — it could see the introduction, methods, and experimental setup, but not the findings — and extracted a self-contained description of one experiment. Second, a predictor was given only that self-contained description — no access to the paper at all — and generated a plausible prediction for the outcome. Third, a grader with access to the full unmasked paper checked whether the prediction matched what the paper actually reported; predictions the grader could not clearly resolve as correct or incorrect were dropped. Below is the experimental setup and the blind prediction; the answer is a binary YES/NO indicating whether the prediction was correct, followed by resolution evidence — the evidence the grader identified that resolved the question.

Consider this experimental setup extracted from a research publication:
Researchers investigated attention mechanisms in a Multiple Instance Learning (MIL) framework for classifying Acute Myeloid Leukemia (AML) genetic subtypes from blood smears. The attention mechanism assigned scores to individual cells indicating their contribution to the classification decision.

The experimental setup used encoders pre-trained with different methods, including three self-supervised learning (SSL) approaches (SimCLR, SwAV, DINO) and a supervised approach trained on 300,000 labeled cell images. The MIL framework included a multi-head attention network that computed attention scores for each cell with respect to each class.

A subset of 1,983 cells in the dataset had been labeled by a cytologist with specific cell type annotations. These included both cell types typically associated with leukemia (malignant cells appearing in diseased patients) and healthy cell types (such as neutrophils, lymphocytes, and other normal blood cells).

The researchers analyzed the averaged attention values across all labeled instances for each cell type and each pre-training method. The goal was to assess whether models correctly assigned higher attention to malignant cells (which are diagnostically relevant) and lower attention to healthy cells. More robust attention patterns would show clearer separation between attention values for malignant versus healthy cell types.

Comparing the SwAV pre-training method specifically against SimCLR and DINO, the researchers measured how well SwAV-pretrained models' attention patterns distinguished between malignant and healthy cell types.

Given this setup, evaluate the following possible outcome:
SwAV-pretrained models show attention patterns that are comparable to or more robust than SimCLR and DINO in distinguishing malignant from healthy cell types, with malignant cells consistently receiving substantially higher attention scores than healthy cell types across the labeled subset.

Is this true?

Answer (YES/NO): NO